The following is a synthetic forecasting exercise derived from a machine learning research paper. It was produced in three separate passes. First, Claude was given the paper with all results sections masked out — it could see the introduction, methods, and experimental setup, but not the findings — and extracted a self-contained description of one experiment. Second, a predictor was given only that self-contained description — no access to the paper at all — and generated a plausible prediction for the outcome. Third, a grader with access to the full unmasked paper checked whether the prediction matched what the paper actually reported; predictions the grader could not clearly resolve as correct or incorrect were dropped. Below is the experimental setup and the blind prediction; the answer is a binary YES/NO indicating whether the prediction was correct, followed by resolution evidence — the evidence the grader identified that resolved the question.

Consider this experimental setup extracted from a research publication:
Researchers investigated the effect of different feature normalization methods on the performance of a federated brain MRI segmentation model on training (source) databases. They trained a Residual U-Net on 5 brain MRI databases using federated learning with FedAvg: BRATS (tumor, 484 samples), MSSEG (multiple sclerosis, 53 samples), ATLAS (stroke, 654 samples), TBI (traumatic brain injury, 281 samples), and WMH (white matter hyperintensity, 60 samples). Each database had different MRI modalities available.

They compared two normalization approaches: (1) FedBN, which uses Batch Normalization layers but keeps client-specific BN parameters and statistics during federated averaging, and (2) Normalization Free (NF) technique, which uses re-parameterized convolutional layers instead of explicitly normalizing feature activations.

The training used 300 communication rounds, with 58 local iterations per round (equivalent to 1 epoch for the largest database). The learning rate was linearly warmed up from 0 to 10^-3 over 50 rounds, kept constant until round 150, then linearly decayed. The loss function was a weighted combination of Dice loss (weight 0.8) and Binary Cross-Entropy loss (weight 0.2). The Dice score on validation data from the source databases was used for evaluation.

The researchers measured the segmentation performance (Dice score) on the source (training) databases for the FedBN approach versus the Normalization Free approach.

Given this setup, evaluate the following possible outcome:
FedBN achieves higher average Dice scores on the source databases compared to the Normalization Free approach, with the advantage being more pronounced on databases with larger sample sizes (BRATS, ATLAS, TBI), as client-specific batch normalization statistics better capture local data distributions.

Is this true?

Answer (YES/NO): NO